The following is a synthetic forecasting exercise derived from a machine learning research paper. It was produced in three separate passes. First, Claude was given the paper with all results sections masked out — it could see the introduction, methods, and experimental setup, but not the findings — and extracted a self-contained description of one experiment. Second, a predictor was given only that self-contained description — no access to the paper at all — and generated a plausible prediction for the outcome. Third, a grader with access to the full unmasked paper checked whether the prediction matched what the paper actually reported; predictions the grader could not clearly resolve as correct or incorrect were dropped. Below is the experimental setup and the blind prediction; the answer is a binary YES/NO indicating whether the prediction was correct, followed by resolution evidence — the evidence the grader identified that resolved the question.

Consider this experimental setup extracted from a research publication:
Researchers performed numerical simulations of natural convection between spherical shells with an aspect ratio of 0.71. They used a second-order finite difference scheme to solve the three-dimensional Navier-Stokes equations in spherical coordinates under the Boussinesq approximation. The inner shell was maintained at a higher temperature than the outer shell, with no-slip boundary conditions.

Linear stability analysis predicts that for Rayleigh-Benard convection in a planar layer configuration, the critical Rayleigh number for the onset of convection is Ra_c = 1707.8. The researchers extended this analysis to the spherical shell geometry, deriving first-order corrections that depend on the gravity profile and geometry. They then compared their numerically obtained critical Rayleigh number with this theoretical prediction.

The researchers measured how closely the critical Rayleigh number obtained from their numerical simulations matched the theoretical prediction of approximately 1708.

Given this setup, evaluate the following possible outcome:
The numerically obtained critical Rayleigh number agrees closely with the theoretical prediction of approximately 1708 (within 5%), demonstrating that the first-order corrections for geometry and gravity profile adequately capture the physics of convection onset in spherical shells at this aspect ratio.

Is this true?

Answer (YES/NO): NO